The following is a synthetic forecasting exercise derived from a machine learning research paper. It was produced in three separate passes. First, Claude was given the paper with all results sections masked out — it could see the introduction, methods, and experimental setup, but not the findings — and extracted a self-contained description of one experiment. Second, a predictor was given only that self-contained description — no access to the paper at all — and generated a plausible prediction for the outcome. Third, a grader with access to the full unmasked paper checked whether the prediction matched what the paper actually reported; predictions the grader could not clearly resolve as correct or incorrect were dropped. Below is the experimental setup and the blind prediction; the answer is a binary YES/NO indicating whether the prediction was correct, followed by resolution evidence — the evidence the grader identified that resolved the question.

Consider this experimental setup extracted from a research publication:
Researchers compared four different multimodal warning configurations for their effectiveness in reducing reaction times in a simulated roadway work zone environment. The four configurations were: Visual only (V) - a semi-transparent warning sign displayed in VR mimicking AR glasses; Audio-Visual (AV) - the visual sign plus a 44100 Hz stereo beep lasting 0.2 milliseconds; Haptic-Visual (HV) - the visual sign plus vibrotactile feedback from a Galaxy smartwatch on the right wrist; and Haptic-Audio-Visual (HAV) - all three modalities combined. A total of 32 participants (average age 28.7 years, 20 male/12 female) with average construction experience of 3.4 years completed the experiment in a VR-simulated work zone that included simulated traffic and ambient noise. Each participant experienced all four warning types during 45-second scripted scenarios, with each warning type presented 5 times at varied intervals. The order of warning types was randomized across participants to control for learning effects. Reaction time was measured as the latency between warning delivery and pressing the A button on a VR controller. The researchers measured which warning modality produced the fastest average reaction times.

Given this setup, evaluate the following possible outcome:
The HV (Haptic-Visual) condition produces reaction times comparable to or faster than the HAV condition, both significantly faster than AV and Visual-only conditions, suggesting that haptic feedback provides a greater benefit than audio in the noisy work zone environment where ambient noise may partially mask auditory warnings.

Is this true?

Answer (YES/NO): YES